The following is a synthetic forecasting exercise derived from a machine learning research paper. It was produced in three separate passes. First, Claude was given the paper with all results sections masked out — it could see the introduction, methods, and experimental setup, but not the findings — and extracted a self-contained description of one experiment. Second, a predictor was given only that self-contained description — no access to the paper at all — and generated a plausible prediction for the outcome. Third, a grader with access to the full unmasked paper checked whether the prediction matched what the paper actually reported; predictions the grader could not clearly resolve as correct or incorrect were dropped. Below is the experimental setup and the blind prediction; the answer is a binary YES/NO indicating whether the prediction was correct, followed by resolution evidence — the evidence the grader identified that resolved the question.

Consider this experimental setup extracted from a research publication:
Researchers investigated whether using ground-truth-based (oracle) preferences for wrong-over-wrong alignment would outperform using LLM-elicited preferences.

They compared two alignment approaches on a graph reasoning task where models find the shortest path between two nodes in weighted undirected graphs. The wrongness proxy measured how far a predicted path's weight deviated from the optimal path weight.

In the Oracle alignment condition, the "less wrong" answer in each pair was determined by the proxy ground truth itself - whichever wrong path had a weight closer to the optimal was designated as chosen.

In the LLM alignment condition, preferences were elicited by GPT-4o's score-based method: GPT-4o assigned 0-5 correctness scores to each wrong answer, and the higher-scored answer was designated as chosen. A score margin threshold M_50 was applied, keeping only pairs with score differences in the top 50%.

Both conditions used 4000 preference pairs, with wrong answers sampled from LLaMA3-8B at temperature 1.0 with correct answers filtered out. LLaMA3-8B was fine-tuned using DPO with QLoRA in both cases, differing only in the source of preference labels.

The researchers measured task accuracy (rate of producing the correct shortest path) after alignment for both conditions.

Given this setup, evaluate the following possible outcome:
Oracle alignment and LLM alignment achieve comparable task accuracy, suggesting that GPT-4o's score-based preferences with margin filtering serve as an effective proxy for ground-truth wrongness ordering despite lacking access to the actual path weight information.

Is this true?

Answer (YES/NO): YES